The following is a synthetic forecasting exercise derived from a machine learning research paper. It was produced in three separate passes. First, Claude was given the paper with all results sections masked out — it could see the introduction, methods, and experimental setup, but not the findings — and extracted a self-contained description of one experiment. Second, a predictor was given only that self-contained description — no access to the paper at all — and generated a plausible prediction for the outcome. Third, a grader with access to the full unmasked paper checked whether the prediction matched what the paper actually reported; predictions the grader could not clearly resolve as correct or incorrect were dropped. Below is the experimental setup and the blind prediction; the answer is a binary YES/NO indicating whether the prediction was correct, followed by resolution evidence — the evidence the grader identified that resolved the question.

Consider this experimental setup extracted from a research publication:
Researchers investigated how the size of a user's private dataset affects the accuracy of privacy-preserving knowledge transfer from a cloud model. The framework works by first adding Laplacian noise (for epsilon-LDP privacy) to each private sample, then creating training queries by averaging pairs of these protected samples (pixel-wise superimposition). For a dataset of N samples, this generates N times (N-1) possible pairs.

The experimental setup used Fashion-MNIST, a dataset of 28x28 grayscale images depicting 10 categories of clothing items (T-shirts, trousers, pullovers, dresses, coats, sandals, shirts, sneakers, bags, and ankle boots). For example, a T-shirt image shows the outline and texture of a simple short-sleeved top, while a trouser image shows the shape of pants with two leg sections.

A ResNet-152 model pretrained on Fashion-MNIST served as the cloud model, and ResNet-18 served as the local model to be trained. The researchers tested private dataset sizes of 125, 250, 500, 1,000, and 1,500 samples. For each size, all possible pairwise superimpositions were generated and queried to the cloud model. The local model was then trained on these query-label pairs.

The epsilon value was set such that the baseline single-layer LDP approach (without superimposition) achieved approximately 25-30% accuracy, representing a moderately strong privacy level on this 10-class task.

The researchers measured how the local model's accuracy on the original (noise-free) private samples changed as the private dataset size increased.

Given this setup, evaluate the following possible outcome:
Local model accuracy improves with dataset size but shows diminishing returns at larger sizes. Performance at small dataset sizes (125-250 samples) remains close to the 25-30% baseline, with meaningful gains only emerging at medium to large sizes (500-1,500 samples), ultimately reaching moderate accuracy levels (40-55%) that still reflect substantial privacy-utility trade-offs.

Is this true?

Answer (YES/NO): NO